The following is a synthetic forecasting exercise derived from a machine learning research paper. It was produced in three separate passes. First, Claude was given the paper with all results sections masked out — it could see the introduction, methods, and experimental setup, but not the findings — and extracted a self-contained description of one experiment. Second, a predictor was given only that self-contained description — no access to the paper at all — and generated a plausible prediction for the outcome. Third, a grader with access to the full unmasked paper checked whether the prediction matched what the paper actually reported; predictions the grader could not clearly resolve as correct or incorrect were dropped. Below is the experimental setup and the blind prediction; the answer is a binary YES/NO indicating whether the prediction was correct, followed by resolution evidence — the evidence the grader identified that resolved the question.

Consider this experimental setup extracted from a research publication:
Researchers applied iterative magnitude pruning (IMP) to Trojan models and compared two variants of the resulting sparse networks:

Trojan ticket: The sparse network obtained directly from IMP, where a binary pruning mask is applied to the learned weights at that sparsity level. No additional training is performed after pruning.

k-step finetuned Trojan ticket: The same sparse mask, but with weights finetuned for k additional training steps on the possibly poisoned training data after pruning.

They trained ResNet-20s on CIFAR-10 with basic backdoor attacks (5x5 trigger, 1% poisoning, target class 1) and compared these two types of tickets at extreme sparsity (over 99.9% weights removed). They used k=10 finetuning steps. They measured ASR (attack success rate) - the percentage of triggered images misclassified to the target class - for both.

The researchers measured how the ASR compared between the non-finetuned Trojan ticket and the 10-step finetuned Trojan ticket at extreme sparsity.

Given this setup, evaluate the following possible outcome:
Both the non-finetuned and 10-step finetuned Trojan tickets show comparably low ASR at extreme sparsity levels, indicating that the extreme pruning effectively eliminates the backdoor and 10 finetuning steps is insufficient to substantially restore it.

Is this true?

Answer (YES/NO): NO